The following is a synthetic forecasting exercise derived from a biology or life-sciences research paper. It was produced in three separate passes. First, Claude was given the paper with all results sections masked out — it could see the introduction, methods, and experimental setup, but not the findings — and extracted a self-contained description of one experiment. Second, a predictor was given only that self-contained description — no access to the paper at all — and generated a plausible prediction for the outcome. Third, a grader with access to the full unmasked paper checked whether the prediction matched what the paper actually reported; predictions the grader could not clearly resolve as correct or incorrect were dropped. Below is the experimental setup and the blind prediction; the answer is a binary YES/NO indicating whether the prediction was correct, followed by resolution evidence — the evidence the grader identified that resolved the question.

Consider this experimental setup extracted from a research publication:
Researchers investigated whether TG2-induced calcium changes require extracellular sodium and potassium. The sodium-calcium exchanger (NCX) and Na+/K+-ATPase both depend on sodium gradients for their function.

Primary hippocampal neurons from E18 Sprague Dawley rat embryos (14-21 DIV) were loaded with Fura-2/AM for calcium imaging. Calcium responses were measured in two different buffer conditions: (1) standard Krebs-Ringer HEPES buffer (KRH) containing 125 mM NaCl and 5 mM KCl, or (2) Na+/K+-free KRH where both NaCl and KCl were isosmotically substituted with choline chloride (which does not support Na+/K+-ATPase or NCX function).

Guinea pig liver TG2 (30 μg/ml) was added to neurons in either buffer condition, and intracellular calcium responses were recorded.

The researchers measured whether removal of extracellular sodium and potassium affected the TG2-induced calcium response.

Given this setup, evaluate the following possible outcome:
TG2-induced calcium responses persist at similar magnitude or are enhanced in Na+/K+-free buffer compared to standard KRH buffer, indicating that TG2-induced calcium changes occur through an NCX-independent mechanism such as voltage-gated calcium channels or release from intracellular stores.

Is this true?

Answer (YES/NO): NO